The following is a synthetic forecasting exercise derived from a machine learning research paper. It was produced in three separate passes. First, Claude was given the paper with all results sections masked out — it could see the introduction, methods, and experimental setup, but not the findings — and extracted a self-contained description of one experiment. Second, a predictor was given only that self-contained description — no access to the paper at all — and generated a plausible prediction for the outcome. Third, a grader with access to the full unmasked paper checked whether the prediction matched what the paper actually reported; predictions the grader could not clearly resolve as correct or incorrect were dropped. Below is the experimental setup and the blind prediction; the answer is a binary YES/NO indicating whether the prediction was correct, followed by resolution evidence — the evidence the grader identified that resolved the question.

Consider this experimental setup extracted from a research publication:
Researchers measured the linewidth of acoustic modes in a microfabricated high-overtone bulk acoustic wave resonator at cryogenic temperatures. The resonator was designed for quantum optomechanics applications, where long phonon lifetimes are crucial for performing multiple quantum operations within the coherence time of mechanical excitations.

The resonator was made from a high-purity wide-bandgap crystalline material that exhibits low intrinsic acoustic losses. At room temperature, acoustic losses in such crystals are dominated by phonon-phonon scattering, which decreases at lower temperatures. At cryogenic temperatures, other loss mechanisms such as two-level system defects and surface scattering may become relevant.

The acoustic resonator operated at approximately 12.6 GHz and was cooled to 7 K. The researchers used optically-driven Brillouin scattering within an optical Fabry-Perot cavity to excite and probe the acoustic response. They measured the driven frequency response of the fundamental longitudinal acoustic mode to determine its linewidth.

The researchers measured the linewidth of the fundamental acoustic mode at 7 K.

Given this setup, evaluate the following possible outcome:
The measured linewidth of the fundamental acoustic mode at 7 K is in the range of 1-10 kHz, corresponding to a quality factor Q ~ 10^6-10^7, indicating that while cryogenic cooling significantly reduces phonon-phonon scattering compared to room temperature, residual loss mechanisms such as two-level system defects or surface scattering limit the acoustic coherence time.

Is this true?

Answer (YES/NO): NO